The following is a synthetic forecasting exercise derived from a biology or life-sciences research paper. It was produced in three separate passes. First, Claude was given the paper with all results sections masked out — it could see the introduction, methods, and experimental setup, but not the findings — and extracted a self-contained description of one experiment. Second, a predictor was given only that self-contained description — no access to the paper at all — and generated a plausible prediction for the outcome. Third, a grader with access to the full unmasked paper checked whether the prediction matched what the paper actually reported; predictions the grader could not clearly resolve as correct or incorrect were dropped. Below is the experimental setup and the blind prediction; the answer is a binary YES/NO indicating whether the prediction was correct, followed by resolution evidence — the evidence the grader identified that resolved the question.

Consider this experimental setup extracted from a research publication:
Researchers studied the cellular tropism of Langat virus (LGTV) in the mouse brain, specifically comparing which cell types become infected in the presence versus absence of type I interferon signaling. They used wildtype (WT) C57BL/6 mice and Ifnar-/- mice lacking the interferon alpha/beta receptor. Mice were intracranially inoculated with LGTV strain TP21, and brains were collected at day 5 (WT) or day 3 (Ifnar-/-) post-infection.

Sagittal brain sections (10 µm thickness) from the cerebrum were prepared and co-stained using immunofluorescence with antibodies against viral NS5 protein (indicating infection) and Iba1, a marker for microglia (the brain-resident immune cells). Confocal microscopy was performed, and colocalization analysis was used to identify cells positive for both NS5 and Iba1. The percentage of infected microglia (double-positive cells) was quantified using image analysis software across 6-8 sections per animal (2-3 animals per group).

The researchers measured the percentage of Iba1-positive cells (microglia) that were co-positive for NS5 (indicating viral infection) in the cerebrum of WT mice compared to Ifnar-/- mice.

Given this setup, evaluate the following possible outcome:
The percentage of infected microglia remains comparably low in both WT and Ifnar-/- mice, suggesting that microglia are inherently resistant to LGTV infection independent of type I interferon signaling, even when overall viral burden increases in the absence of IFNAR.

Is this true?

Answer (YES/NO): NO